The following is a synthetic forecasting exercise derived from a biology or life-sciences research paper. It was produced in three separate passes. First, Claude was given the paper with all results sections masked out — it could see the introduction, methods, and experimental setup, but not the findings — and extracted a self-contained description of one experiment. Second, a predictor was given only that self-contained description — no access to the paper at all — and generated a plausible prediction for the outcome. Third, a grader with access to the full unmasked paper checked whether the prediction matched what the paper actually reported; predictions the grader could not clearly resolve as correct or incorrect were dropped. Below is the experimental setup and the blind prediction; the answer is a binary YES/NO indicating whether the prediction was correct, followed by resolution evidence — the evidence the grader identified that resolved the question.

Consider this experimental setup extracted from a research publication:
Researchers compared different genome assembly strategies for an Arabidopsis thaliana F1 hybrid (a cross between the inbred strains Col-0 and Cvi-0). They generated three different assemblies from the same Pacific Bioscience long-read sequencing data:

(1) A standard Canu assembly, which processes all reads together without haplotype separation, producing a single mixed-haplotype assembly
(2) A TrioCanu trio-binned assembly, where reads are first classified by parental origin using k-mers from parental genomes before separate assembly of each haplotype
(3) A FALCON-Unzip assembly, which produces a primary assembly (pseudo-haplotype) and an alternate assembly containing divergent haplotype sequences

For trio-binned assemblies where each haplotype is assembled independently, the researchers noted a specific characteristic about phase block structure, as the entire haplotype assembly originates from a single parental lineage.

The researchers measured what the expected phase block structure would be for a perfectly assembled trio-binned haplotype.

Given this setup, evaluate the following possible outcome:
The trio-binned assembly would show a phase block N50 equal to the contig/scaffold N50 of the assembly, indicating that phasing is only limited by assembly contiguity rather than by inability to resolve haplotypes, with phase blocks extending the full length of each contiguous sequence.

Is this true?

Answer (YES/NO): YES